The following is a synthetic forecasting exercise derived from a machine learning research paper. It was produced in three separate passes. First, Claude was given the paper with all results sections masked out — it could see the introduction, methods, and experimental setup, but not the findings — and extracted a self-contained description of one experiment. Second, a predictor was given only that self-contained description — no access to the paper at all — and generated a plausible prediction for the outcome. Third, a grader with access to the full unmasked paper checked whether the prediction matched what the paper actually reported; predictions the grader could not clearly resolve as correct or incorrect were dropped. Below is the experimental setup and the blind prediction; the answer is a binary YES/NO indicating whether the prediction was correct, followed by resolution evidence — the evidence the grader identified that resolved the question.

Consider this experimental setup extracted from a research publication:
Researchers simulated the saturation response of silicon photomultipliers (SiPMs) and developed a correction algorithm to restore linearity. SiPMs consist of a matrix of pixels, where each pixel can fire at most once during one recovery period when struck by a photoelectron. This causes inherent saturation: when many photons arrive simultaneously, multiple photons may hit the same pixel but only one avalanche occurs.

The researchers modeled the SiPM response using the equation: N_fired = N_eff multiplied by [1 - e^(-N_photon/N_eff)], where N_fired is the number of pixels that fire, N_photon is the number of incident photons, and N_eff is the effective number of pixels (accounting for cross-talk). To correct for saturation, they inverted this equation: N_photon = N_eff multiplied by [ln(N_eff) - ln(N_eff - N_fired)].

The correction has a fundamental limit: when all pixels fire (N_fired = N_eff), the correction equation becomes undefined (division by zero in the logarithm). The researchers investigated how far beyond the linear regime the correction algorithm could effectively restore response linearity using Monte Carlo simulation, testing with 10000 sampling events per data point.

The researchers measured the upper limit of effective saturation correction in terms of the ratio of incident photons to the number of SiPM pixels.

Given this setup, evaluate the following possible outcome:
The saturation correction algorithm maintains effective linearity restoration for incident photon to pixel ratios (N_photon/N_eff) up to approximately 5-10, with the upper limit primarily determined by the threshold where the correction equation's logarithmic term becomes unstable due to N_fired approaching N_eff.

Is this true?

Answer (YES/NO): YES